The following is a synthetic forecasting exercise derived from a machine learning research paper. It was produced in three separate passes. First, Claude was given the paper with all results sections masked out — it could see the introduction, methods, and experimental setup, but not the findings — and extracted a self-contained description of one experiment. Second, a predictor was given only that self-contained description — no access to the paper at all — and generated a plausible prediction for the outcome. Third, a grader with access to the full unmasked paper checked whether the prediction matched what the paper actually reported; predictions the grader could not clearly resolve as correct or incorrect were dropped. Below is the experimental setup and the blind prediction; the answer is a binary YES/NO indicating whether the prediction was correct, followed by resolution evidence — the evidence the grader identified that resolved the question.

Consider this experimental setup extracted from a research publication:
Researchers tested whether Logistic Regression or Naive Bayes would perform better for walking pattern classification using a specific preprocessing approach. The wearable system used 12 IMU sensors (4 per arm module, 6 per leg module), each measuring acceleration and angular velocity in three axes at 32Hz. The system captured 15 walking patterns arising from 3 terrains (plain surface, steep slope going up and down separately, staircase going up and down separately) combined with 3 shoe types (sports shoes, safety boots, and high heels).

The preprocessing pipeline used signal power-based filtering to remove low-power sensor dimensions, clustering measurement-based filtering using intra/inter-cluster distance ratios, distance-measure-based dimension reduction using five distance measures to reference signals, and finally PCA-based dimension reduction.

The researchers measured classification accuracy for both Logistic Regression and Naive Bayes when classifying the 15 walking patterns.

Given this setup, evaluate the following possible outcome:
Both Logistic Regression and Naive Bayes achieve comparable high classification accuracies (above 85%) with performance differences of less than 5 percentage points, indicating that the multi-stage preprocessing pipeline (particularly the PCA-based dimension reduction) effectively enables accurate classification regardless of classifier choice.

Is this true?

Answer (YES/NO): NO